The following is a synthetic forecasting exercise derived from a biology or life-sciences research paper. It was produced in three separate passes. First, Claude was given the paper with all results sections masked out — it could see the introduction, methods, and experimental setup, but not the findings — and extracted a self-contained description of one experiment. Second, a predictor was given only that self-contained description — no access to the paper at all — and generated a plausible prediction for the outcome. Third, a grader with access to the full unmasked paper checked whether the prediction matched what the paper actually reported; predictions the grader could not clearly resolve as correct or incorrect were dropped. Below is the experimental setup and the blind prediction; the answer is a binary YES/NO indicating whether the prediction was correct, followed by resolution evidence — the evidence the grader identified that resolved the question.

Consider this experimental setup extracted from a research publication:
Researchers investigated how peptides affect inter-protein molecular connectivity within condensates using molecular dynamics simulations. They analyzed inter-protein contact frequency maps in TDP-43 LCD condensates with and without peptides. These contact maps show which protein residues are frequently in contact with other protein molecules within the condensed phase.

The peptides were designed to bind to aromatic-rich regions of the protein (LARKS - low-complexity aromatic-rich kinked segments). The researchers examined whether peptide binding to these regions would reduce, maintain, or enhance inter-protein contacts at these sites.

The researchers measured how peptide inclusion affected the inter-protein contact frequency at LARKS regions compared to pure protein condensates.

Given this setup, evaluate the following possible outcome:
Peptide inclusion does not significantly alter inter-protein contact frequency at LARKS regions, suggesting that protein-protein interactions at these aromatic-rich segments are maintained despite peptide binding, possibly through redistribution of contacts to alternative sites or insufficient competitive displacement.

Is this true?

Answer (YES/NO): NO